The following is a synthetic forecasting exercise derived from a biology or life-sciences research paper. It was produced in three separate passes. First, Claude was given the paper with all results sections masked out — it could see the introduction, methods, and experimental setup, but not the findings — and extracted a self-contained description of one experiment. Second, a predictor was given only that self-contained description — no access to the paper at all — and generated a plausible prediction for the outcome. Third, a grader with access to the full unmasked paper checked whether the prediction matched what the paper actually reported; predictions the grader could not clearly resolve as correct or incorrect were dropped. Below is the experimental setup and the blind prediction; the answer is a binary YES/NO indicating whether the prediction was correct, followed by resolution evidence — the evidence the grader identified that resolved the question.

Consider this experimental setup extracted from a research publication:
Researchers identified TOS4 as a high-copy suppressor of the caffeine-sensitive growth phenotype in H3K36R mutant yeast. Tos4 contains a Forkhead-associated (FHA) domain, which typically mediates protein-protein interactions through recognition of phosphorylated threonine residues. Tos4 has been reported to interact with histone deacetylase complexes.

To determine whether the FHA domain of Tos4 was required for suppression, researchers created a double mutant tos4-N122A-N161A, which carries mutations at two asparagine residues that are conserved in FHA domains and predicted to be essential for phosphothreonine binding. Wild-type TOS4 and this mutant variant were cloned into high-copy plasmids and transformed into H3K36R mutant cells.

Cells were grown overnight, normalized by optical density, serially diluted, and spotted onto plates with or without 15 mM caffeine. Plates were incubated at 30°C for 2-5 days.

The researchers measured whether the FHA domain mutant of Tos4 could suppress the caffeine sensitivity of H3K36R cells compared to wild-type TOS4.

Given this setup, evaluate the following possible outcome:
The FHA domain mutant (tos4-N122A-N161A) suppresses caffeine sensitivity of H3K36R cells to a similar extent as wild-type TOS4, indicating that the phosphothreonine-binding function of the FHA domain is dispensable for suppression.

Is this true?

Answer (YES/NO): YES